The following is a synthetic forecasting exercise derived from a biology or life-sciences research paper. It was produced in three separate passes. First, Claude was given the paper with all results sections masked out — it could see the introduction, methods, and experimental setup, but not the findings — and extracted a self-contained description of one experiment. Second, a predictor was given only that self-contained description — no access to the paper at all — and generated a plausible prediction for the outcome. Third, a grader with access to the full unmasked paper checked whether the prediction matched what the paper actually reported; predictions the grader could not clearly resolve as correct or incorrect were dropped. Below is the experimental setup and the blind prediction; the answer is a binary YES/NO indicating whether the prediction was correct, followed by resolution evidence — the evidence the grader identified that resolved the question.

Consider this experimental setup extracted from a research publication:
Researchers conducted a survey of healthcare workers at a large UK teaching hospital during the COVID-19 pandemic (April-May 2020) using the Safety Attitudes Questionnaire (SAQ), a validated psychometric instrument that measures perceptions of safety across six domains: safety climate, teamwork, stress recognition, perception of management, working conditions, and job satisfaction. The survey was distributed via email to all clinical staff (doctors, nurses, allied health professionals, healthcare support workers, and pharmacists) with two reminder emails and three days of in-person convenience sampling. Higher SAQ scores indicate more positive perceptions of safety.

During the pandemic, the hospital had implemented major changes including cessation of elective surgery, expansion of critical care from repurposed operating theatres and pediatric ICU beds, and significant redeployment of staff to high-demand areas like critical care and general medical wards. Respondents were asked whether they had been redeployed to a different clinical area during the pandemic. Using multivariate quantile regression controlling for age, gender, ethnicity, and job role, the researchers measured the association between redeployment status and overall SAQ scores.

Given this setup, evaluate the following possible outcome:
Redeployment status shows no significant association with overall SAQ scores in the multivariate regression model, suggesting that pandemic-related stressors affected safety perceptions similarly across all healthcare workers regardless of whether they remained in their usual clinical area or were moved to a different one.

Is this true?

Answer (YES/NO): YES